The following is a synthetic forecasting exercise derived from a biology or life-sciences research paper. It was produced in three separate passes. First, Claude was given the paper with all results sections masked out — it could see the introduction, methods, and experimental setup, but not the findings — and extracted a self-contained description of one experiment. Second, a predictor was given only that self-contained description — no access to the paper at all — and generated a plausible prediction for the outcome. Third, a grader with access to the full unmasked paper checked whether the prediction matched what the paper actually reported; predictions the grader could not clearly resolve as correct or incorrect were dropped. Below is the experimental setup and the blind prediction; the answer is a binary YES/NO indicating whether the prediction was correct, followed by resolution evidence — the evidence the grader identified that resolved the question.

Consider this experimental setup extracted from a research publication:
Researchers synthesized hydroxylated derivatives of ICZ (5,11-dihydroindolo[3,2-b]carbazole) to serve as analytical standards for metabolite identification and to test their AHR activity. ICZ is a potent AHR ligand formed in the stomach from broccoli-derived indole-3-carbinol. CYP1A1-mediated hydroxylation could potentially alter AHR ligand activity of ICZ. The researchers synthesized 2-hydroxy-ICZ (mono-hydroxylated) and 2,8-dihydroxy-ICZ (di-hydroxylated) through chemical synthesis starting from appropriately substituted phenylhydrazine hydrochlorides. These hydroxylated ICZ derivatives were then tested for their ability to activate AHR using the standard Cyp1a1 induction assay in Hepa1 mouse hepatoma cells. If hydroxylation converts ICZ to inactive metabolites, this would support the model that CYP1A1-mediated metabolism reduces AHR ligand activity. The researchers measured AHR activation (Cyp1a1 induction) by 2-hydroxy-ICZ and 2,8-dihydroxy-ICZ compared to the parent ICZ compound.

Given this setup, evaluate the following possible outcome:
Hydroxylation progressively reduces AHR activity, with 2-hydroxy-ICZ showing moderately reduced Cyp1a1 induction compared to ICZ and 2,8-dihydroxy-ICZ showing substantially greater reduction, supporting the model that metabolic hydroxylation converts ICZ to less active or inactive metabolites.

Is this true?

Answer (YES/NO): NO